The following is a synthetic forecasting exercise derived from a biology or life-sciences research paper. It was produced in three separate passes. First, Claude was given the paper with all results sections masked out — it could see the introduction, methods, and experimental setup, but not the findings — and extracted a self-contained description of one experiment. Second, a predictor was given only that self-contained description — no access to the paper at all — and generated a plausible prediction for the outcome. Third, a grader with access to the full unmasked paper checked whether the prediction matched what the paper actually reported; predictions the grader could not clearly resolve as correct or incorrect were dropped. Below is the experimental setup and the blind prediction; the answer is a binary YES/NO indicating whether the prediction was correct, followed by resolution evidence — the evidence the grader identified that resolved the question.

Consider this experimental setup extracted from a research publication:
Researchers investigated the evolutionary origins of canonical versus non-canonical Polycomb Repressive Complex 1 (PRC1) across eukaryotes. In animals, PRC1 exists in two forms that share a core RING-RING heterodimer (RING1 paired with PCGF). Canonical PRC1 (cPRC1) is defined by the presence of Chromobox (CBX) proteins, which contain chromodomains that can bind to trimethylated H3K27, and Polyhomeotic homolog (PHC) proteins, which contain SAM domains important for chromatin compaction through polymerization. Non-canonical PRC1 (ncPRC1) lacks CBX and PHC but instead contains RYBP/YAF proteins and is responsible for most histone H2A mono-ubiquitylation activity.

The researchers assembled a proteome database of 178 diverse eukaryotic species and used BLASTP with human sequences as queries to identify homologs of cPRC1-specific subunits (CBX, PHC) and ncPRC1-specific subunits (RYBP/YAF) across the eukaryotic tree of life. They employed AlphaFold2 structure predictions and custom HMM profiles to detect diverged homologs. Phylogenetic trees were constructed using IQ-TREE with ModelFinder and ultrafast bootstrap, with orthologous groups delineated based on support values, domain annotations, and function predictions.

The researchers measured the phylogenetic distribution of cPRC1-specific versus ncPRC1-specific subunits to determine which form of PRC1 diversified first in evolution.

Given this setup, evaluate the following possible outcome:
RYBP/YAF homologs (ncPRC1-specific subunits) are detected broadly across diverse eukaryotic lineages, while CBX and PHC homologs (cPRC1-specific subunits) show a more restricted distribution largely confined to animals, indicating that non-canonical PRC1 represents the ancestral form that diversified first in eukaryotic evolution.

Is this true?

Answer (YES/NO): NO